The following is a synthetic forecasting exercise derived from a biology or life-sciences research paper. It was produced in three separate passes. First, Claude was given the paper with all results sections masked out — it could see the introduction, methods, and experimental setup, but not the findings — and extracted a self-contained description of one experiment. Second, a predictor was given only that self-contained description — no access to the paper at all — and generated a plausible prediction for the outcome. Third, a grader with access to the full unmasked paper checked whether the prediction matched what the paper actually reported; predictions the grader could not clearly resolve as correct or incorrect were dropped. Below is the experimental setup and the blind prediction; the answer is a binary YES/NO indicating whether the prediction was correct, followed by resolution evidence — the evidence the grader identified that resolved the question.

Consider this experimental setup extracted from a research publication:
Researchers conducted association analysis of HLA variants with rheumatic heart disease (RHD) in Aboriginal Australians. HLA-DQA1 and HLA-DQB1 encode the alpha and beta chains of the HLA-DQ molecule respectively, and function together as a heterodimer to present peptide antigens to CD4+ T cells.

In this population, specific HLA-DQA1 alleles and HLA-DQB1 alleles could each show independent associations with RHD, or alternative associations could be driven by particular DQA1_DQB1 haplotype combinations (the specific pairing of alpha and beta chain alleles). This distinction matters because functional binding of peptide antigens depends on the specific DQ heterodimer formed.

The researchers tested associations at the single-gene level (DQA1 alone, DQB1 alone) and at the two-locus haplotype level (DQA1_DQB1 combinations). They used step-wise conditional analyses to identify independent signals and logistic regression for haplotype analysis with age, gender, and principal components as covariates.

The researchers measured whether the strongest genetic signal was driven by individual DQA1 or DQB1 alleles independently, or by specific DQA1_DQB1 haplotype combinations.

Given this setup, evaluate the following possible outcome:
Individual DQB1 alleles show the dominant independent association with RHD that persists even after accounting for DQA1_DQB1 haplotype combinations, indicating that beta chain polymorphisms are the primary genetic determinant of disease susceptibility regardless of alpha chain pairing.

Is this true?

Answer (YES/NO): NO